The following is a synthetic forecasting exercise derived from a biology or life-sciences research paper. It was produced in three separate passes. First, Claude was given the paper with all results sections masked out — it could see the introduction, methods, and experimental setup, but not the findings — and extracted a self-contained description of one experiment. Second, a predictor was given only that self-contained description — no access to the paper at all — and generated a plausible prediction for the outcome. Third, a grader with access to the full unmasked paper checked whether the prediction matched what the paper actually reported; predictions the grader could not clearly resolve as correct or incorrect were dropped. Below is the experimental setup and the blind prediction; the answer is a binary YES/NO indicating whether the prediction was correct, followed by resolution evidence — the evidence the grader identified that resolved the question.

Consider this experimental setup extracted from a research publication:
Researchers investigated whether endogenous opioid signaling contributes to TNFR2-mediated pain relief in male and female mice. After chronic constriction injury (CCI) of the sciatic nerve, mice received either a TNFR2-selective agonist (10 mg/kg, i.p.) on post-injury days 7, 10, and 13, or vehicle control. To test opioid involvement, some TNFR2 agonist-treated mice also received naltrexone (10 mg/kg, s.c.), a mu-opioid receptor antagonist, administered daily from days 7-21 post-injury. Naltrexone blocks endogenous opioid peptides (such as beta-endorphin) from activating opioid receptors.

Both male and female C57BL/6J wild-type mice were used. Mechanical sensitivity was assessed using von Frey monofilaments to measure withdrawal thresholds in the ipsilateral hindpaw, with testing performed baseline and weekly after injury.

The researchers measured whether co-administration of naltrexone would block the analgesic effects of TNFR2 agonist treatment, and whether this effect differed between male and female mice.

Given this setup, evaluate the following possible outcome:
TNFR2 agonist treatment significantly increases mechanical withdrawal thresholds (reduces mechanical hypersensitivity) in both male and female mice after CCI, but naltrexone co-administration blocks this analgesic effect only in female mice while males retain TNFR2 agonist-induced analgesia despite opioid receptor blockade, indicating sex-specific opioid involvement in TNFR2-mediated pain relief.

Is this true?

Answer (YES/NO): NO